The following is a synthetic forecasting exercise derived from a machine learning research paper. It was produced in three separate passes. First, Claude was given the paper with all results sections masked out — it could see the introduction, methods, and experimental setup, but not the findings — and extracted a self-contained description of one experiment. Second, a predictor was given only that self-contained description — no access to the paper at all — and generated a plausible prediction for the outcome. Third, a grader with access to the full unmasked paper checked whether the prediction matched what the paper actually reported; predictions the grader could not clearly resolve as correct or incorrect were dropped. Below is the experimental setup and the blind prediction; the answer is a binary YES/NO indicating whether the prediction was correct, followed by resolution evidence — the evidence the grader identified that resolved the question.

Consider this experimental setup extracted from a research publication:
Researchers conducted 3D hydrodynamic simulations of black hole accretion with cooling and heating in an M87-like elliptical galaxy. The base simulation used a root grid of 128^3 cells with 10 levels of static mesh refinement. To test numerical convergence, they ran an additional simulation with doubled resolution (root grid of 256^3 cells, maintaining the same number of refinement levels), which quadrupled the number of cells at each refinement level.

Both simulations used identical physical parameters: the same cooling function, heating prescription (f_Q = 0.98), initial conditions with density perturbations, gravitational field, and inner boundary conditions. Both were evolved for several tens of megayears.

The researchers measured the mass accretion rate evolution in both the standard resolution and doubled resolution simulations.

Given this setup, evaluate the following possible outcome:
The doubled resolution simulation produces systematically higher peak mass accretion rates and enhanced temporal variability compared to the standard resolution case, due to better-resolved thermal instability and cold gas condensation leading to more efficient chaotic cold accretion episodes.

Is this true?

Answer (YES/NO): NO